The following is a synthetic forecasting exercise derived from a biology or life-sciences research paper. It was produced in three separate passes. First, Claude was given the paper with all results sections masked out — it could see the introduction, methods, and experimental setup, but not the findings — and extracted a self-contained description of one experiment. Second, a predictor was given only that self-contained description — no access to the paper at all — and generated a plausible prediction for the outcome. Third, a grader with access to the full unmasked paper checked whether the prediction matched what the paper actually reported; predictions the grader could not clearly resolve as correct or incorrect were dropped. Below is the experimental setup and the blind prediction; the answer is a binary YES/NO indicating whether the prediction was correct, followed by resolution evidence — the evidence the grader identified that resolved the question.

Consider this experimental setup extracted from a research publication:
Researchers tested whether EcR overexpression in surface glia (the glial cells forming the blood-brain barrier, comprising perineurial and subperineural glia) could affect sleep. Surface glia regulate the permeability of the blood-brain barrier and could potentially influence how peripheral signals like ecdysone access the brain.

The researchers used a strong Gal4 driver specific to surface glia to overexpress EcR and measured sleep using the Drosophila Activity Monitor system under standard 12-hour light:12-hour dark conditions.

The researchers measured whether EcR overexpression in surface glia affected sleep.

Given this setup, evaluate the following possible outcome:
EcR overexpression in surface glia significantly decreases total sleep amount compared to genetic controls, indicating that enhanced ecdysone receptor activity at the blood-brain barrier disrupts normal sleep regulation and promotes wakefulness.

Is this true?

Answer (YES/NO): NO